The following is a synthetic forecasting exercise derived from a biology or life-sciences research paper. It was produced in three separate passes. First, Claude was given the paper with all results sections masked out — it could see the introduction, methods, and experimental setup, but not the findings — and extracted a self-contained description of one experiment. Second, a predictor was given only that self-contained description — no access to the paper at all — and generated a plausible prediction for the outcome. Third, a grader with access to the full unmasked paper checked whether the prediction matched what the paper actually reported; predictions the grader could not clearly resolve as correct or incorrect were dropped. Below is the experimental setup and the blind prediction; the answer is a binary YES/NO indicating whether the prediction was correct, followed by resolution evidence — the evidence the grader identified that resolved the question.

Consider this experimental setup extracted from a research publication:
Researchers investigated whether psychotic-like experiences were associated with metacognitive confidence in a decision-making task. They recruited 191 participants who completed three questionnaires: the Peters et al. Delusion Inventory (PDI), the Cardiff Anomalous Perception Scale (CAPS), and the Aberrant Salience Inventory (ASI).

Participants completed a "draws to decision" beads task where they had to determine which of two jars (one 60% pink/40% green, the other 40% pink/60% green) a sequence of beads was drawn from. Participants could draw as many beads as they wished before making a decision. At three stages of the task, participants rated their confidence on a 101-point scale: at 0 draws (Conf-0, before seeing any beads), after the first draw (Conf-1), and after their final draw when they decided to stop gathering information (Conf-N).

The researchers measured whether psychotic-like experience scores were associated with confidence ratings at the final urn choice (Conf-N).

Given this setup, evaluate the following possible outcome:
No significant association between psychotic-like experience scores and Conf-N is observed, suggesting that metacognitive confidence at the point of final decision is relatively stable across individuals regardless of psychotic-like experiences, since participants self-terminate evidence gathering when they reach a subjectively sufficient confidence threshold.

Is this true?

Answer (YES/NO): NO